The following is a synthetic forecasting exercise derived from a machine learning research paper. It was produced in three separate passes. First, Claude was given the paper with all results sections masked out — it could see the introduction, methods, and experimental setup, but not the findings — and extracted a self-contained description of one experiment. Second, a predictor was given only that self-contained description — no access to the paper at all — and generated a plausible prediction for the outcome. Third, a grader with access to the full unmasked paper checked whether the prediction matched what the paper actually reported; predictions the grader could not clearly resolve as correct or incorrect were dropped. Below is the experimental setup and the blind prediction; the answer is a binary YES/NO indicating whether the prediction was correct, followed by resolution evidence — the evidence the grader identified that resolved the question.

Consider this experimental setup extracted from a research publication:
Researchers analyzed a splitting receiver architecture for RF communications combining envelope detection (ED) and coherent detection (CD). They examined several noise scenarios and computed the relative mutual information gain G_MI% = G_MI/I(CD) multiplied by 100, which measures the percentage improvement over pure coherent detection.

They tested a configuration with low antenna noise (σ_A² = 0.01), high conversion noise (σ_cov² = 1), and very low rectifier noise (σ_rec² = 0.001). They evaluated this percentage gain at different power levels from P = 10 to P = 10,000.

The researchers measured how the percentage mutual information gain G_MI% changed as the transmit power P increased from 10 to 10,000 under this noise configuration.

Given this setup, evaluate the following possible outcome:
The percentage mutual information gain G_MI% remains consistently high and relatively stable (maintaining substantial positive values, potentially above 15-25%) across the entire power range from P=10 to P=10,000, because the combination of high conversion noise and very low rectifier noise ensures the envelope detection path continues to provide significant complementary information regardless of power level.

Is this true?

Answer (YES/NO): NO